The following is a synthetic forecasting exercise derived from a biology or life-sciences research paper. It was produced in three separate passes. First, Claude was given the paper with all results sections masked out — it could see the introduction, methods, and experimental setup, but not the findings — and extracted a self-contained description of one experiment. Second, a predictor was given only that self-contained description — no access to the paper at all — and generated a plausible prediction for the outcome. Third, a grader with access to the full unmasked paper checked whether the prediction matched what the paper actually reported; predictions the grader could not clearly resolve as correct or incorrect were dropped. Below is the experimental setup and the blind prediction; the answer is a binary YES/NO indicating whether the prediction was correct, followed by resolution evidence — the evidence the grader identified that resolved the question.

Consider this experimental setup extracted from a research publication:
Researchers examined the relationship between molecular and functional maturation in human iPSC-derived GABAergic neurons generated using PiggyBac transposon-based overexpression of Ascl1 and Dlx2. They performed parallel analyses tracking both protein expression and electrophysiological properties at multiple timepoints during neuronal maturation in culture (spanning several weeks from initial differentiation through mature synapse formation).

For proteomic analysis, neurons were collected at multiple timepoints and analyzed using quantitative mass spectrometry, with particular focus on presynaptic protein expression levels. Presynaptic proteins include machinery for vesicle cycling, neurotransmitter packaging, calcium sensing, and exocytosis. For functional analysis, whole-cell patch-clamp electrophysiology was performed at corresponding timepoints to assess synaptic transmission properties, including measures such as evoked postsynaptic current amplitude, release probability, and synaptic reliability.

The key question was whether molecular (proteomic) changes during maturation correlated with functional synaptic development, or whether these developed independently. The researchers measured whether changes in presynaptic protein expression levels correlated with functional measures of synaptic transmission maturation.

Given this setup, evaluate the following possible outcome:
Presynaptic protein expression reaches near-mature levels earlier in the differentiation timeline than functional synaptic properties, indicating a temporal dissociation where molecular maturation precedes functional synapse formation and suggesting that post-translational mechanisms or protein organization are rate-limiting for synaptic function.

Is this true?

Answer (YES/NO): YES